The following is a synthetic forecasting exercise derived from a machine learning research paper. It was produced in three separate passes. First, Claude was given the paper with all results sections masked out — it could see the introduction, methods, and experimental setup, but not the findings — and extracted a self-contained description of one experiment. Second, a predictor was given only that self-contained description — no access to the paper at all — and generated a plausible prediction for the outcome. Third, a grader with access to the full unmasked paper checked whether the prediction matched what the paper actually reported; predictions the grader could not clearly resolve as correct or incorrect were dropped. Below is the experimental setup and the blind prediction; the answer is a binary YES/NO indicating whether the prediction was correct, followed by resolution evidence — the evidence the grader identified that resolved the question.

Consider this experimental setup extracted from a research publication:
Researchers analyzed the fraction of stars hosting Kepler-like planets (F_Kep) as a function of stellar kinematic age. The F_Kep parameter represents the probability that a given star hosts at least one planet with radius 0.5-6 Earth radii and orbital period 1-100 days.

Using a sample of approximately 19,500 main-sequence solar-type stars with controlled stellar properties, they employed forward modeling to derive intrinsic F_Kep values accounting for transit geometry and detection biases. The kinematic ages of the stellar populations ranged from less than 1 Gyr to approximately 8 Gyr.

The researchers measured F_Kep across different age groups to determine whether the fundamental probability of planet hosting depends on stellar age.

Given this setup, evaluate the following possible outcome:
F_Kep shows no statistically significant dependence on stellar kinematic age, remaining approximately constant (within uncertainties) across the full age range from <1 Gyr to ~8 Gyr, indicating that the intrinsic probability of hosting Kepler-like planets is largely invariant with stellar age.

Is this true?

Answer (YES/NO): YES